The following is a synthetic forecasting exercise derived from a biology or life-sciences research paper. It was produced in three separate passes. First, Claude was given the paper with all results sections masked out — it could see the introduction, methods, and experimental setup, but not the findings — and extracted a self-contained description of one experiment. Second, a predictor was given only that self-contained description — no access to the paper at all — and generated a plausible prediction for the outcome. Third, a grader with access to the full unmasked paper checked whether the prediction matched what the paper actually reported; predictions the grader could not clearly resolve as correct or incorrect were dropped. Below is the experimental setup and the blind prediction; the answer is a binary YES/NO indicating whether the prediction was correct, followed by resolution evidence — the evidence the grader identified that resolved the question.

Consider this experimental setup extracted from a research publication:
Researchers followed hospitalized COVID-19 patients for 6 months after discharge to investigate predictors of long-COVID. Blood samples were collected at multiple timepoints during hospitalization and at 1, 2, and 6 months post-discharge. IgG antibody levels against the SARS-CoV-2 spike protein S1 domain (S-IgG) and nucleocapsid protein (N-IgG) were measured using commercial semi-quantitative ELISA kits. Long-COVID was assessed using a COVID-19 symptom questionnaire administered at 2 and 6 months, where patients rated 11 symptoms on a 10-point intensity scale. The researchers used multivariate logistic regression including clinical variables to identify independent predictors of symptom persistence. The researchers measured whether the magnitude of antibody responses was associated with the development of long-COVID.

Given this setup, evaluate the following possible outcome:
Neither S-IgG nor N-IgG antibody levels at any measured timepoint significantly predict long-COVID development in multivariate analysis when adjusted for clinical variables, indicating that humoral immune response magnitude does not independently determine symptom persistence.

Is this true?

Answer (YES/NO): NO